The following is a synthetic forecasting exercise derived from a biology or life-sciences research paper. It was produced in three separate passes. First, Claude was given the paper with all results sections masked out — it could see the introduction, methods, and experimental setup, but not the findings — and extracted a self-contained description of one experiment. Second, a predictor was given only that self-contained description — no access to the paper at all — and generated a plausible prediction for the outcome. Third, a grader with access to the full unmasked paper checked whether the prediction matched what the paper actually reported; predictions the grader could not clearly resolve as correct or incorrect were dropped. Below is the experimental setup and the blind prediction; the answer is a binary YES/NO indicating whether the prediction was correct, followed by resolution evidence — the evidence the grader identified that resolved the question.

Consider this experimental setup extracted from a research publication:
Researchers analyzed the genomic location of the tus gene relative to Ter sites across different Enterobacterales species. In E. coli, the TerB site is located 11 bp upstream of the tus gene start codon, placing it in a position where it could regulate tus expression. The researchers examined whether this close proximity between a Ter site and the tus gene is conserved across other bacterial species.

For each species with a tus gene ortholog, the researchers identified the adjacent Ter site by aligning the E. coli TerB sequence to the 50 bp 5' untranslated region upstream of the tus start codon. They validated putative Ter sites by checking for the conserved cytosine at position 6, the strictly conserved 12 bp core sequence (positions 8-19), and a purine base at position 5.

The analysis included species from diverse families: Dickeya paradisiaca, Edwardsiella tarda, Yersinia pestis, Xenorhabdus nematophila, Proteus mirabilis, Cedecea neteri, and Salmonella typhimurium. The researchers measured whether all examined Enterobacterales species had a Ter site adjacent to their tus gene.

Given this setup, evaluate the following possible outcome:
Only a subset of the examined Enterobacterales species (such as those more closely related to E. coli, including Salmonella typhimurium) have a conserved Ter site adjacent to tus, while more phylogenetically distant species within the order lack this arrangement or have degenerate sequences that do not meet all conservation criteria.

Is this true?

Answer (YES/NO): NO